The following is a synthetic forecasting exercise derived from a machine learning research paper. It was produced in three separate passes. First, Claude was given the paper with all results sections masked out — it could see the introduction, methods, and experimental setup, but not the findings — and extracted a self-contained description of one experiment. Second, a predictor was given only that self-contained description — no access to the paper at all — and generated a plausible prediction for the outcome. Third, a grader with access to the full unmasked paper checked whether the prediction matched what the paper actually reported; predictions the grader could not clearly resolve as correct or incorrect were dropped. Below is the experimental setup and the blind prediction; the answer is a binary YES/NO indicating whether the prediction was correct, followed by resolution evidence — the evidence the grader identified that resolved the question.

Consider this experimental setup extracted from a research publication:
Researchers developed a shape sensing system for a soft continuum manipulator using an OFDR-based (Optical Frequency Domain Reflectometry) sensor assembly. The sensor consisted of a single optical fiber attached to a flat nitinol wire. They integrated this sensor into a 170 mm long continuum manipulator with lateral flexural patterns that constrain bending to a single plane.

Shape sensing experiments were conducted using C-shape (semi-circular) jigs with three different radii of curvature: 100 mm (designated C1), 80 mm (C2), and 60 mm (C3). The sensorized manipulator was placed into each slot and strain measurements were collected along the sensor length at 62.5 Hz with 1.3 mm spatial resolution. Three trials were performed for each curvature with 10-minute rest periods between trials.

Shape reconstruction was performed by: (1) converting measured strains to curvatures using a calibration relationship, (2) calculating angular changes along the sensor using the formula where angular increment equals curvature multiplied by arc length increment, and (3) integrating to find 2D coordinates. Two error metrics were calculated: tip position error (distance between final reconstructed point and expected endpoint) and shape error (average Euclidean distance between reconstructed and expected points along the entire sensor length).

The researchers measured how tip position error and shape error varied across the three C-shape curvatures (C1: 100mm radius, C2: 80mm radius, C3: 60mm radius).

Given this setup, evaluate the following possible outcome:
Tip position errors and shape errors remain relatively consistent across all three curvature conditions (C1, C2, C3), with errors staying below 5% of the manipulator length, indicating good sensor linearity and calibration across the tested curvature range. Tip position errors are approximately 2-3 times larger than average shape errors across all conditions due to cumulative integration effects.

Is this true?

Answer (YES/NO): NO